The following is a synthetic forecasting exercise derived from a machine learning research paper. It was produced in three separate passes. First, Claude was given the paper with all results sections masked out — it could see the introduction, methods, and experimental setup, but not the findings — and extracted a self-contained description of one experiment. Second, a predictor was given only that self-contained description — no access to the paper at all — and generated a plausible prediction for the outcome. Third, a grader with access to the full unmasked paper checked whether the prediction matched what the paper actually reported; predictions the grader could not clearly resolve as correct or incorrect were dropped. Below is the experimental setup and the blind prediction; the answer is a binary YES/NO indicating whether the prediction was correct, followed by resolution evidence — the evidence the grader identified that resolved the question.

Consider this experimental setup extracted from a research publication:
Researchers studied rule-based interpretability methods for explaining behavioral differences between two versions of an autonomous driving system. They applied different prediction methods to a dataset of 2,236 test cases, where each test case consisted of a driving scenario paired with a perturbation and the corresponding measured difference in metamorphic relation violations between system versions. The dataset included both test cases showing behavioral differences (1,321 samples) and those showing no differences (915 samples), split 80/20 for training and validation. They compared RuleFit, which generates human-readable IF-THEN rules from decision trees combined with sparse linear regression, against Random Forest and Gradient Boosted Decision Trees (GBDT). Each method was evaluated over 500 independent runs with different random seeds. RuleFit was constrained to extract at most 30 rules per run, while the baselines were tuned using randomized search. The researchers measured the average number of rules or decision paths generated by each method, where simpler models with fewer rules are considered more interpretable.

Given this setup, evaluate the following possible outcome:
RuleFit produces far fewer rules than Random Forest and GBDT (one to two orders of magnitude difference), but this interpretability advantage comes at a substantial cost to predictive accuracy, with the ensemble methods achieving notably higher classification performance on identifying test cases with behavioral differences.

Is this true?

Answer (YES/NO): NO